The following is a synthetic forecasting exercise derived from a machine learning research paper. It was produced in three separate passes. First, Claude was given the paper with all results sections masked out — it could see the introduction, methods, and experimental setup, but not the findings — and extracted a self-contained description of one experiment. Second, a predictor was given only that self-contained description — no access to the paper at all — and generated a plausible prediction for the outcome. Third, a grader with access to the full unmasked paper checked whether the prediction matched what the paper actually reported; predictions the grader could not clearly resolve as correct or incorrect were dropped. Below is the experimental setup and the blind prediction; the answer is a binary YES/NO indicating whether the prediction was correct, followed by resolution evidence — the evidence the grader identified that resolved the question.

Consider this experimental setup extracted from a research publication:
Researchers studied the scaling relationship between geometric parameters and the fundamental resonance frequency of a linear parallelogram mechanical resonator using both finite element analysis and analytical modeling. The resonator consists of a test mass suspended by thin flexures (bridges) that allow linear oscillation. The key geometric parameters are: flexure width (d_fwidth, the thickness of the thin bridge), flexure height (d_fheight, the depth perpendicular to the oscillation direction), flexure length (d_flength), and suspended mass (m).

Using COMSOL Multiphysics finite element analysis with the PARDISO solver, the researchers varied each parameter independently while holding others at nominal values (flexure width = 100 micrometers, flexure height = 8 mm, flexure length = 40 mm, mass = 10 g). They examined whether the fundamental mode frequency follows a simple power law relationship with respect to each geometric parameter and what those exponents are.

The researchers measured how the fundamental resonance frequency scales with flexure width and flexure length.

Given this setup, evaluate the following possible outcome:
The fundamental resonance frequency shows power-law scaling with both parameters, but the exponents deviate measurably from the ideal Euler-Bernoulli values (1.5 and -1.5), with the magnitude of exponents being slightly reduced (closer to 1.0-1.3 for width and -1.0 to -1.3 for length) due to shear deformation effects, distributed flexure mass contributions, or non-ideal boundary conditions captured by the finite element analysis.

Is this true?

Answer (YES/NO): NO